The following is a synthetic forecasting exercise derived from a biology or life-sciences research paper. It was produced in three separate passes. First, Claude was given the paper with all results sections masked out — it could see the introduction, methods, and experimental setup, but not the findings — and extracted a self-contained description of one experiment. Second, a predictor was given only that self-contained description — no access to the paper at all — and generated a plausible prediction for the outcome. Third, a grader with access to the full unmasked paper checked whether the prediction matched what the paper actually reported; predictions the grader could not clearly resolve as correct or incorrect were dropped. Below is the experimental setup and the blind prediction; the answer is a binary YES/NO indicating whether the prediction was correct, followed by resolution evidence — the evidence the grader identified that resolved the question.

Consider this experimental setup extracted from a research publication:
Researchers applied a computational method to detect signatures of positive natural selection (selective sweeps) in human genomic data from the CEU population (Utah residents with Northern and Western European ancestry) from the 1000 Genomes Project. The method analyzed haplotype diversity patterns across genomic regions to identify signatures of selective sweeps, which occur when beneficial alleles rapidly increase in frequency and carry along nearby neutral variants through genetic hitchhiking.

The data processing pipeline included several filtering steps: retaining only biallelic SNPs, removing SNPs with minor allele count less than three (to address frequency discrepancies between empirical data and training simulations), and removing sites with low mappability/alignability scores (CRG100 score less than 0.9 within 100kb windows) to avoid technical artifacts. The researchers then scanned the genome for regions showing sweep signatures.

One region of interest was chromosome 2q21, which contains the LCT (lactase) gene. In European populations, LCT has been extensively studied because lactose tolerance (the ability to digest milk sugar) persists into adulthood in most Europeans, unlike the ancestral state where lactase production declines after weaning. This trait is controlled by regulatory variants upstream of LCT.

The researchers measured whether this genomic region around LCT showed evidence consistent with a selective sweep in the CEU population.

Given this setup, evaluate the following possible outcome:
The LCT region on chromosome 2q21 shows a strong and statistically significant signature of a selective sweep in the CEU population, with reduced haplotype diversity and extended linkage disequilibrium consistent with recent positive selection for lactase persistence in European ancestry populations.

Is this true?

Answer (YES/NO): YES